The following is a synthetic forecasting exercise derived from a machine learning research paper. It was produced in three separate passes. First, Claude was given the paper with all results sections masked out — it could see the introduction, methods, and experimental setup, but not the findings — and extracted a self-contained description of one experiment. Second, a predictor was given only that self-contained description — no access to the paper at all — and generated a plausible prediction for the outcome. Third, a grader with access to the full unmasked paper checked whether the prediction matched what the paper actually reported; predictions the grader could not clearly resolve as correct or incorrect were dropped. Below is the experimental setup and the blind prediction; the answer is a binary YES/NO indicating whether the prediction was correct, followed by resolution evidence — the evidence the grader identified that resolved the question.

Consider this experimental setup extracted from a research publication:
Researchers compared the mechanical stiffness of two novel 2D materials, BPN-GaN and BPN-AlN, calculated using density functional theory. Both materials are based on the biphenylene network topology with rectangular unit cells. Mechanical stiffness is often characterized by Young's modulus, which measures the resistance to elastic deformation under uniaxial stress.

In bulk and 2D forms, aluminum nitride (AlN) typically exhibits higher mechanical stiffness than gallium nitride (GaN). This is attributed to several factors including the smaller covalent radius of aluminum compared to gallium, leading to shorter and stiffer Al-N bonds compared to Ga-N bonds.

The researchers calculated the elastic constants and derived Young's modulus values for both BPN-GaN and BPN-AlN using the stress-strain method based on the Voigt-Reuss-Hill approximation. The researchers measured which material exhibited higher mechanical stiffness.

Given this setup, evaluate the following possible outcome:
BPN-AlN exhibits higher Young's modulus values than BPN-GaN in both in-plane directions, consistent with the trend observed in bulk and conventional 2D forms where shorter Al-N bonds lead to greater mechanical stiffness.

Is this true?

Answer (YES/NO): YES